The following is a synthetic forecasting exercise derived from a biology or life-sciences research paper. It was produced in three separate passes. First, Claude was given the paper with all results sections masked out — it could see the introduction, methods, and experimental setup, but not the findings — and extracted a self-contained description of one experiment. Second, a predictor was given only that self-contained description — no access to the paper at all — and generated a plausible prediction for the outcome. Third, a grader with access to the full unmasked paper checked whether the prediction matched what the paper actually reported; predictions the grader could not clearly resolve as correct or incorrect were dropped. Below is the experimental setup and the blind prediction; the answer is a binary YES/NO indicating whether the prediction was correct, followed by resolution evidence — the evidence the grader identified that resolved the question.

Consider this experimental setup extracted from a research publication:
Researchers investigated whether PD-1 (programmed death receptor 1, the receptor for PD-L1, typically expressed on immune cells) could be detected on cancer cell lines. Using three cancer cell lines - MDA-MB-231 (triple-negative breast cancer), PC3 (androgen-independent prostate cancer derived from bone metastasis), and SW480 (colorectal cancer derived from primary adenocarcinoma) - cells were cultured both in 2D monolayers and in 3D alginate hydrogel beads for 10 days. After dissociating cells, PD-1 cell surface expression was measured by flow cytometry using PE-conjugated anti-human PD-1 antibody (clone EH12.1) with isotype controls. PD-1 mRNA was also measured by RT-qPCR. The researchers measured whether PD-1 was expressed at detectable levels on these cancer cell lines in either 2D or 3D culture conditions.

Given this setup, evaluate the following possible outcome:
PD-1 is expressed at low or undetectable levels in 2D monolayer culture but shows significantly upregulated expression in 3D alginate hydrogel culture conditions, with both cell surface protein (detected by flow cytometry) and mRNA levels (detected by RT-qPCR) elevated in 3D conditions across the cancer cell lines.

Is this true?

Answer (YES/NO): NO